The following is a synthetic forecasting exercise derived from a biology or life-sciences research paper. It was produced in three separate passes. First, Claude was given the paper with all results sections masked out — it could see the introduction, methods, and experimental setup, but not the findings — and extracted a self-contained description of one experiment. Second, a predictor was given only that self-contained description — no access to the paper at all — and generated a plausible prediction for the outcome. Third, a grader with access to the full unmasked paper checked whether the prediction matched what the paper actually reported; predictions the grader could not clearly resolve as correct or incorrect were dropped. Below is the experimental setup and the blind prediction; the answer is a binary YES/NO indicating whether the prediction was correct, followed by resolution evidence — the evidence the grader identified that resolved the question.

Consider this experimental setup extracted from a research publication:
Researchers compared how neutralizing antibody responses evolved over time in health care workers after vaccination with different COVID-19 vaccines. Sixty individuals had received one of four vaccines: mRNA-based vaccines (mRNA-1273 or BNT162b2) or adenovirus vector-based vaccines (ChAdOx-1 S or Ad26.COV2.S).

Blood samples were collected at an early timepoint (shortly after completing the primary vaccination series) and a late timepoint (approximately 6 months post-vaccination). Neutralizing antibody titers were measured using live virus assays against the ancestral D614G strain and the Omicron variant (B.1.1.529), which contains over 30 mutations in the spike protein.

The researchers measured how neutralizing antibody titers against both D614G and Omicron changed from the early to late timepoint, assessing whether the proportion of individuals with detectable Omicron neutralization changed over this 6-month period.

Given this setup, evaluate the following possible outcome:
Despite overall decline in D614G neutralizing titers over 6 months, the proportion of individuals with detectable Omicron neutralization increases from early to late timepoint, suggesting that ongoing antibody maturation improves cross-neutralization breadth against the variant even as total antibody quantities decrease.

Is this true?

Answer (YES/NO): NO